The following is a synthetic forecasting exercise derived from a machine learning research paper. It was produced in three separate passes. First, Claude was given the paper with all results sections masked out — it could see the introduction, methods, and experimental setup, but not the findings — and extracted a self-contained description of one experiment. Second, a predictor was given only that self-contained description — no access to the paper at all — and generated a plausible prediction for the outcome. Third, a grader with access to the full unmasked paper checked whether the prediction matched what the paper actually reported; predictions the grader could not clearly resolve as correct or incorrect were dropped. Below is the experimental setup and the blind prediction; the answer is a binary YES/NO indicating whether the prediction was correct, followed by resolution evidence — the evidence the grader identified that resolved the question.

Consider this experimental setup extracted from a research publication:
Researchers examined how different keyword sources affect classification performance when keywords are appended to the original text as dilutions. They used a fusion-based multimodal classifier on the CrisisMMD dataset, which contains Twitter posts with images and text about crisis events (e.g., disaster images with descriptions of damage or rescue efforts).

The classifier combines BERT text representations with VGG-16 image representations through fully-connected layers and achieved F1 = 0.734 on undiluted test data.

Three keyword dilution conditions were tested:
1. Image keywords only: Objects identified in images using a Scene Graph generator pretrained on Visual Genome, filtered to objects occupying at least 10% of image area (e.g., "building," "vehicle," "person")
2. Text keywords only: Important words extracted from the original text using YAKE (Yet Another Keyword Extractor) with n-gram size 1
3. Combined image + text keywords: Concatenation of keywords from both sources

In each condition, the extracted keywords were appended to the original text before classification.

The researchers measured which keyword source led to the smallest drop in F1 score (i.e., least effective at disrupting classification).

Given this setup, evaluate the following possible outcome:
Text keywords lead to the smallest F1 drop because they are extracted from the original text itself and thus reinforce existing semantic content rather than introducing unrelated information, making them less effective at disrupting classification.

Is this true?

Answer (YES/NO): YES